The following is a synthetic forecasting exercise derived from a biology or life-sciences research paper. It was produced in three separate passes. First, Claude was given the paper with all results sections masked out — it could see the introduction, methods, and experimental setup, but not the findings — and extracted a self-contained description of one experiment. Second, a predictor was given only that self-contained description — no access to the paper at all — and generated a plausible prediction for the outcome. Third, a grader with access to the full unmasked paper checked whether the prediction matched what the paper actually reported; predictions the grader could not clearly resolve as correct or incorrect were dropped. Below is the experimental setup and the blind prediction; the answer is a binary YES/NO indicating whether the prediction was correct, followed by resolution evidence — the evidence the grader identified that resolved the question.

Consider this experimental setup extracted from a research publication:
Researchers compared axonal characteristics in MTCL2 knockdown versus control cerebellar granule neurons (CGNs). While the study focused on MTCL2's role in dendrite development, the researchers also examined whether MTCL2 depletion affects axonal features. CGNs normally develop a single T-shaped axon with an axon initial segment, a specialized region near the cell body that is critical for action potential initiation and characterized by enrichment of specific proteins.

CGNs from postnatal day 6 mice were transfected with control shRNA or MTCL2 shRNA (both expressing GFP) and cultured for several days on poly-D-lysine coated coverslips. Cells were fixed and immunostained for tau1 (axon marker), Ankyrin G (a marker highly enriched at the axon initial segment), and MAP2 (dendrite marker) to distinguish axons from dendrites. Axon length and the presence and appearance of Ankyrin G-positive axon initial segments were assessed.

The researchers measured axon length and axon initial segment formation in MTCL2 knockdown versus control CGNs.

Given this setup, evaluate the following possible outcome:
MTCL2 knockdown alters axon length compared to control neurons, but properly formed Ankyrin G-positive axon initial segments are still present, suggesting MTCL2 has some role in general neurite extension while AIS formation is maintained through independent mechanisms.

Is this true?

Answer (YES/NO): NO